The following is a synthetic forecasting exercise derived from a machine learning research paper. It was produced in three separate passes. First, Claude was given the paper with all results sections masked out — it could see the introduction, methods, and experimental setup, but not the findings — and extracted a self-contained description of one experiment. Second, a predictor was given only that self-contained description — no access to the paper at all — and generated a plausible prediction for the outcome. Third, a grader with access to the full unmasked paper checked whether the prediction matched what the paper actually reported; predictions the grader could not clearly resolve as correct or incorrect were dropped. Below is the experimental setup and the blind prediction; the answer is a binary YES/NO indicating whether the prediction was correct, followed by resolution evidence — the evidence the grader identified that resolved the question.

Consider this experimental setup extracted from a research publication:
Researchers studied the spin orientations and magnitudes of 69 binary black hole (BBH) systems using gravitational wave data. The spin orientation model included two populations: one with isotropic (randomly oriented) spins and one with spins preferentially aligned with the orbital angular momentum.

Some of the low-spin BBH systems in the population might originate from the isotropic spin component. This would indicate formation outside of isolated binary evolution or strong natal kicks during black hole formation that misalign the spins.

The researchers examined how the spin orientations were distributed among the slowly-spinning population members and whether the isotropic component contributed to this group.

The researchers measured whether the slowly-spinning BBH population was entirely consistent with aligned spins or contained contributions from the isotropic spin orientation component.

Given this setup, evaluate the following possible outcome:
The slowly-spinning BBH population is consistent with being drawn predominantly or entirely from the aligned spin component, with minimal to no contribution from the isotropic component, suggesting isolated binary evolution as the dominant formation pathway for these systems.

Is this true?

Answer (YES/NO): NO